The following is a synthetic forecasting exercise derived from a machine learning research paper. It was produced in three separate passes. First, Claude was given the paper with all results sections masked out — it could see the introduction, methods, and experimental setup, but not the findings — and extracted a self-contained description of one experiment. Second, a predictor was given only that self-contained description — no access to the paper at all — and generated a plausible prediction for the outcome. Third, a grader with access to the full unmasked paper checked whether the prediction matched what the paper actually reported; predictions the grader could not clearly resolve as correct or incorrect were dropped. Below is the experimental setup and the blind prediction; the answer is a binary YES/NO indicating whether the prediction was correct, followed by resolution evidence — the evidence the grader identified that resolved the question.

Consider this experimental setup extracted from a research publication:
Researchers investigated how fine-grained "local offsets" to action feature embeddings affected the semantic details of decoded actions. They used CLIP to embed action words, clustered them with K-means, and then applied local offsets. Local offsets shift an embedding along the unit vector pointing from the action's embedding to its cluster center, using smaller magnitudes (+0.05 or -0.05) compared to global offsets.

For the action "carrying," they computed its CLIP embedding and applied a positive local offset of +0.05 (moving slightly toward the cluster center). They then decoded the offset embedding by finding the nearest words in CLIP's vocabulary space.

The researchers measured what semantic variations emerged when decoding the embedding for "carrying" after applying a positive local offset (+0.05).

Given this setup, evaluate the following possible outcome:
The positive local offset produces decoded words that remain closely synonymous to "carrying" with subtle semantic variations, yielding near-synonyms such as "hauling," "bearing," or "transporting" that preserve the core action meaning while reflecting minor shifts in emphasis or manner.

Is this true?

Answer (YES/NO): NO